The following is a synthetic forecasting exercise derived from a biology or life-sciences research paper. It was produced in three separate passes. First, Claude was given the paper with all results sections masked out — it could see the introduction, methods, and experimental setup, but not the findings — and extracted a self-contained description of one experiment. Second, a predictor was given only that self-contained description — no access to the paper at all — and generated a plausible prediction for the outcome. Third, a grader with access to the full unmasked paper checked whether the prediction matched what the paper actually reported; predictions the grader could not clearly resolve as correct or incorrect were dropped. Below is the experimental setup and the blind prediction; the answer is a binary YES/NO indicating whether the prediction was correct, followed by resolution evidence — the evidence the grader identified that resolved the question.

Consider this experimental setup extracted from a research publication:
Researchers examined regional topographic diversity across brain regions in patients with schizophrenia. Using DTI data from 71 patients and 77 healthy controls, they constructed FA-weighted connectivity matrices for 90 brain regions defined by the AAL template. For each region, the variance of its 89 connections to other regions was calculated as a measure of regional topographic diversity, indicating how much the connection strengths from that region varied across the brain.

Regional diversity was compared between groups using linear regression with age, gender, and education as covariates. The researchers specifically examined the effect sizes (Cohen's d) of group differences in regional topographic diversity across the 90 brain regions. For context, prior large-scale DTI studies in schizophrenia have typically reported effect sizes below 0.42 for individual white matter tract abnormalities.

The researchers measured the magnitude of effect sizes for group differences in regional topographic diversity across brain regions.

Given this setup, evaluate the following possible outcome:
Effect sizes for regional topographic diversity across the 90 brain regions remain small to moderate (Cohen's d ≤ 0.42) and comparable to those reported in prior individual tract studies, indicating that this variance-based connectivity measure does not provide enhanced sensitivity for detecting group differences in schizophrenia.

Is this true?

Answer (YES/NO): NO